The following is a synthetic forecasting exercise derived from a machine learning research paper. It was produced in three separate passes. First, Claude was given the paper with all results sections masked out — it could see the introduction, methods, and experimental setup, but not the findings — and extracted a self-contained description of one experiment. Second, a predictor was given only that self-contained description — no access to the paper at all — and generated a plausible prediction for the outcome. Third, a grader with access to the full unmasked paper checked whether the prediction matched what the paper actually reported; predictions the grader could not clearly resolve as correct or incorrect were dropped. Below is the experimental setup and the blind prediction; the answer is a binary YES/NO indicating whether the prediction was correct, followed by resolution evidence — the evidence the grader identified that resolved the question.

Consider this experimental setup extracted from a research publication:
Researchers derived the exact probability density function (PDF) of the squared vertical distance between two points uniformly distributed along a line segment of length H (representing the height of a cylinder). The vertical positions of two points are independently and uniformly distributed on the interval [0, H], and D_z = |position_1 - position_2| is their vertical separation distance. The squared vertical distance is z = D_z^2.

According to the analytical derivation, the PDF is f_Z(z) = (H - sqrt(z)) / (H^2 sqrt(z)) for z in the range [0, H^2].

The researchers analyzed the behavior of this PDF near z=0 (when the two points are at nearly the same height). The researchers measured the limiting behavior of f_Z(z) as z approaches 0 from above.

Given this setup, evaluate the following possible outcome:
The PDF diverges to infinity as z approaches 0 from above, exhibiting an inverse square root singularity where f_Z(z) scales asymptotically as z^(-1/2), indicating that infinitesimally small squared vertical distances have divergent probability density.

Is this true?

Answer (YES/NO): YES